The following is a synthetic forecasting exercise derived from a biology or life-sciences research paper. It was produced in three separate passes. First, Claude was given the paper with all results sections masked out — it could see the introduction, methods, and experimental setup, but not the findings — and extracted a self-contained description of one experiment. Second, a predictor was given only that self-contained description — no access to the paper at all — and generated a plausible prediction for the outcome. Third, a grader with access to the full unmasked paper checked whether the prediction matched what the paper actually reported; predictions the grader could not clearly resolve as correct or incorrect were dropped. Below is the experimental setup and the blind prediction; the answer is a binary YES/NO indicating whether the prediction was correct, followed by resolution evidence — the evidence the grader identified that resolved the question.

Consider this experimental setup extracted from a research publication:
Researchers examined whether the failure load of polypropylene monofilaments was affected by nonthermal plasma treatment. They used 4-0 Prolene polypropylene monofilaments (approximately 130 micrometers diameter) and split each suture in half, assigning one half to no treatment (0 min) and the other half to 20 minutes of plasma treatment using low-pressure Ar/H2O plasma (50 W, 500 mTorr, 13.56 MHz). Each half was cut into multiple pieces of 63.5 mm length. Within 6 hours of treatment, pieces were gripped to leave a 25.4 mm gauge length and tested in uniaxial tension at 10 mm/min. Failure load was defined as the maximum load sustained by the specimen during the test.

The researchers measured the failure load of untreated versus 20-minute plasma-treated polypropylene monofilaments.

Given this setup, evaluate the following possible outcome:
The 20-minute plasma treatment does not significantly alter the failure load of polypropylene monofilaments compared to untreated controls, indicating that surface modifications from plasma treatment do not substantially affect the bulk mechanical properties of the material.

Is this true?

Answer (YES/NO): NO